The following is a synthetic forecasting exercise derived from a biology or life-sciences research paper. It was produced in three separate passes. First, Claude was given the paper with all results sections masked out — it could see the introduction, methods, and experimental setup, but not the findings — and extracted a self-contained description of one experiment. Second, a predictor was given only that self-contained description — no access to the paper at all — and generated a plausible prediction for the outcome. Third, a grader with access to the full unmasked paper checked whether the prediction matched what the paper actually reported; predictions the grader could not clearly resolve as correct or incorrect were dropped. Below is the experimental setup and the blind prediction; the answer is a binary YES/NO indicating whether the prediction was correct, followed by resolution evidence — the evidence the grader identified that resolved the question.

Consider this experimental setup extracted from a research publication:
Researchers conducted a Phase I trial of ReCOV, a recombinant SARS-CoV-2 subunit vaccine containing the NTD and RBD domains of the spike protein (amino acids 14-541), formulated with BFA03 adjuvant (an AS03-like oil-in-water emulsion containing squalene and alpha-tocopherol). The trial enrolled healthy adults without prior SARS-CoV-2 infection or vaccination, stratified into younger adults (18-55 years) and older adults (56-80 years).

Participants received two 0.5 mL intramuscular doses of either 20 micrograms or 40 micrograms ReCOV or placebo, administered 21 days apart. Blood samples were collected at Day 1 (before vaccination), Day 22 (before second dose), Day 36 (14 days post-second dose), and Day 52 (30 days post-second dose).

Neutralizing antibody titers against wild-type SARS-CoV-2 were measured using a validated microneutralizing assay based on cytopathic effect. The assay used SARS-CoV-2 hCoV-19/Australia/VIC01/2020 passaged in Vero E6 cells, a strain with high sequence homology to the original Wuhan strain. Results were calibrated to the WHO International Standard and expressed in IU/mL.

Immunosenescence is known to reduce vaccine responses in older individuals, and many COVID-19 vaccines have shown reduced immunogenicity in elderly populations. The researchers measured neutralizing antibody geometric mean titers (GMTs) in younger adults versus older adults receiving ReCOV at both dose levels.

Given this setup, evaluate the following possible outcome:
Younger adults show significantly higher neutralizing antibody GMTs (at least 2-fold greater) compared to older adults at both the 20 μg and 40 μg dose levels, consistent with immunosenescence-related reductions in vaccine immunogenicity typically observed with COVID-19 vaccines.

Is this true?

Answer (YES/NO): NO